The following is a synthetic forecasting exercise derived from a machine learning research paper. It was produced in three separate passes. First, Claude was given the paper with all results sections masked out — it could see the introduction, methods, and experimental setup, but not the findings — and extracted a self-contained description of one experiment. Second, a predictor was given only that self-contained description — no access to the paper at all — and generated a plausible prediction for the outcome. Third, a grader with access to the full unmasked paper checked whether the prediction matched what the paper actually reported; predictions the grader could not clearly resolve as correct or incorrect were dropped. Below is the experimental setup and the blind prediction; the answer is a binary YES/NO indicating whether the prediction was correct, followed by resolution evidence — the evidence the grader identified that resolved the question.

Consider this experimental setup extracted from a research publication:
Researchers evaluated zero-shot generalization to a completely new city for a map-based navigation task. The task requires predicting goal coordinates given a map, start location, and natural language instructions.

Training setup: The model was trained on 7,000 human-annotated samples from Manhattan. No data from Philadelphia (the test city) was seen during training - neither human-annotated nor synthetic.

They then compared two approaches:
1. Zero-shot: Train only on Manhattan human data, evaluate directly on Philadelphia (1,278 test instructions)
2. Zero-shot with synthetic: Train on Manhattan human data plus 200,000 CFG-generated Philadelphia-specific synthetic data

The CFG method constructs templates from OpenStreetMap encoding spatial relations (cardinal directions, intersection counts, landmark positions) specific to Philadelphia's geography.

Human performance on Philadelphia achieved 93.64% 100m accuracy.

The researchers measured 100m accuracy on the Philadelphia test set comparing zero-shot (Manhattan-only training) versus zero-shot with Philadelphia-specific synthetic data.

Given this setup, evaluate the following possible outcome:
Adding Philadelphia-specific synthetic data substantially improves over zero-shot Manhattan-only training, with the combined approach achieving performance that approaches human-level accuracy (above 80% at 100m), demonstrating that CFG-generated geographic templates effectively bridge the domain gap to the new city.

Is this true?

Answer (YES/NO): NO